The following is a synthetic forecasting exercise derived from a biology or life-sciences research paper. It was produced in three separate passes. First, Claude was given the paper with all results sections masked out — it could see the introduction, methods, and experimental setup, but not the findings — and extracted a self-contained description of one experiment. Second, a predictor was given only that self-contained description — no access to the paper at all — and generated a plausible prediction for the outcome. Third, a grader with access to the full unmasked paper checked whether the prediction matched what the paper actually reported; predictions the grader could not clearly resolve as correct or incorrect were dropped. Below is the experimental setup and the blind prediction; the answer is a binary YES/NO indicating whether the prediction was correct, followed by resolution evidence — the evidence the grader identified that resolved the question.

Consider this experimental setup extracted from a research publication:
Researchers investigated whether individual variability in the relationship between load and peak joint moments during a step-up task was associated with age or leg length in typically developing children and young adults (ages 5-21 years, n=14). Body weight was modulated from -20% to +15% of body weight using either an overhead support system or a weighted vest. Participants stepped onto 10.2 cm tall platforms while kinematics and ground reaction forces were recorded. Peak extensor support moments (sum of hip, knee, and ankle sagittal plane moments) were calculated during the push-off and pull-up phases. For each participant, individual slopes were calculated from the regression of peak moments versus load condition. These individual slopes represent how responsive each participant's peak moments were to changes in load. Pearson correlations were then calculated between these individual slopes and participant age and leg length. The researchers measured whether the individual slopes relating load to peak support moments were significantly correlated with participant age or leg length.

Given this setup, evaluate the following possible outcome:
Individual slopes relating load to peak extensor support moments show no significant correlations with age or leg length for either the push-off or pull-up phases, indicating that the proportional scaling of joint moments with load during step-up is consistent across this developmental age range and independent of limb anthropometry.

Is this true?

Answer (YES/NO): YES